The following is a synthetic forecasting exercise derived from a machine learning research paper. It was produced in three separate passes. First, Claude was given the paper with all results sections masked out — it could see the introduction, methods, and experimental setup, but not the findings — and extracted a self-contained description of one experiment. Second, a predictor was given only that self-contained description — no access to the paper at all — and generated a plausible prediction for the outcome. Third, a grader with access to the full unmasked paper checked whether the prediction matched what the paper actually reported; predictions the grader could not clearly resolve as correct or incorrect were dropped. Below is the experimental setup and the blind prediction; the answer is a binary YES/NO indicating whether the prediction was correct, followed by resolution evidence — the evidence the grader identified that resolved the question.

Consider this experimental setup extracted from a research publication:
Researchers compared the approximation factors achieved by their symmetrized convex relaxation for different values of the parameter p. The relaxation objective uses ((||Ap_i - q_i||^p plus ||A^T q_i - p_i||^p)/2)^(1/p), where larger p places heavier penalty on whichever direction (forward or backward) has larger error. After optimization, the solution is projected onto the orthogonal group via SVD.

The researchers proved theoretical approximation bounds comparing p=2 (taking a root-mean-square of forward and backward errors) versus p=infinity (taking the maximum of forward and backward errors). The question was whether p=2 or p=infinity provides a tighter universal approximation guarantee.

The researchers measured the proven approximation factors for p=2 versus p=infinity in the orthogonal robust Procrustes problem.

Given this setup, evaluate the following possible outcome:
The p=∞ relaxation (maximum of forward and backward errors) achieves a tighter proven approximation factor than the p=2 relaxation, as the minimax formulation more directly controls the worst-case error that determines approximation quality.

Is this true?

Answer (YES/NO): NO